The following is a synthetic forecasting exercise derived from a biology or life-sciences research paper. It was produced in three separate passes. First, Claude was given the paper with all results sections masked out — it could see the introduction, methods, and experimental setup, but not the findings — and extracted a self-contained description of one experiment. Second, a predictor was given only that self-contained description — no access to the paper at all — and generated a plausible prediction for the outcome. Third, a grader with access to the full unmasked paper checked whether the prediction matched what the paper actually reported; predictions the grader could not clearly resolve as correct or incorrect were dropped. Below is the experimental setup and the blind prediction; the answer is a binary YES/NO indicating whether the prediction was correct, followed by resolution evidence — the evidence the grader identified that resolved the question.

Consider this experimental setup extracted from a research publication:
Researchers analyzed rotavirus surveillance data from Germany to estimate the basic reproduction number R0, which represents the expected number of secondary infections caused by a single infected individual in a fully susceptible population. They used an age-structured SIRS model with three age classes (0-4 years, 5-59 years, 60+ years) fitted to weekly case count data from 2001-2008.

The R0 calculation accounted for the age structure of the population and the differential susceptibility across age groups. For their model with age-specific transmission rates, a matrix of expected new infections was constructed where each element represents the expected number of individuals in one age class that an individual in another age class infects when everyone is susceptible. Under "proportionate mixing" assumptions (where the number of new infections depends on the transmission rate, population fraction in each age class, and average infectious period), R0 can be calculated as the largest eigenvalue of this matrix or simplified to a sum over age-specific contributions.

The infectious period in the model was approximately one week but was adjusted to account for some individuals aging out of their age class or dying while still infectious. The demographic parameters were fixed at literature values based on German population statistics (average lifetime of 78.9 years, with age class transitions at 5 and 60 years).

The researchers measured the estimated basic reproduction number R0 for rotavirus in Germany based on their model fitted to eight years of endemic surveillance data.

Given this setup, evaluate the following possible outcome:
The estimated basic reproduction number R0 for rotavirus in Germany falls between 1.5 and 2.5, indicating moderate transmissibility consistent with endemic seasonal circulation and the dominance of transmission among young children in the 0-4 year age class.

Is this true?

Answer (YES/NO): NO